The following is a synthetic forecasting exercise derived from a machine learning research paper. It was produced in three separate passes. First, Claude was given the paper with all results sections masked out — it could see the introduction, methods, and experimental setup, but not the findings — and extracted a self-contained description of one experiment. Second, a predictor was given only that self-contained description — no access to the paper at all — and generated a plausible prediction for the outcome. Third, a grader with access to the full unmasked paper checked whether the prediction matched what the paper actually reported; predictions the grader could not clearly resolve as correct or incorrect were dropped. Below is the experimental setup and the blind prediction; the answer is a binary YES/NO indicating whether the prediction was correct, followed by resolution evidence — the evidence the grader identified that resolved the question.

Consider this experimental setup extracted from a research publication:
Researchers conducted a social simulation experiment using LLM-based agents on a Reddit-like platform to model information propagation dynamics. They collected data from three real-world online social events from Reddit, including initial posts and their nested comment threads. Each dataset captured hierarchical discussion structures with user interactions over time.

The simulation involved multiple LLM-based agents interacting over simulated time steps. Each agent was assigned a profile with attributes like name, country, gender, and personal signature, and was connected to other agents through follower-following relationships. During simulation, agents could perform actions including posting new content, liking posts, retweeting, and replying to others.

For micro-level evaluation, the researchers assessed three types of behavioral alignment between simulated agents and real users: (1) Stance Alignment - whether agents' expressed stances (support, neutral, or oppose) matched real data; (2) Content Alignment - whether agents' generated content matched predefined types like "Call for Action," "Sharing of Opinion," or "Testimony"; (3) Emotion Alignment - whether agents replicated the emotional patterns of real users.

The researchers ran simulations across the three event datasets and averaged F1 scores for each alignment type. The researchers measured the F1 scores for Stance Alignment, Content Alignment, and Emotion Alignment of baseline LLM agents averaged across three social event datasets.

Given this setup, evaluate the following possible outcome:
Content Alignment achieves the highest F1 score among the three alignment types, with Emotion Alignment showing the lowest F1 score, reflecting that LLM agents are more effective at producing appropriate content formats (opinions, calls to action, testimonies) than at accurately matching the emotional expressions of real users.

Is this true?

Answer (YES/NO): YES